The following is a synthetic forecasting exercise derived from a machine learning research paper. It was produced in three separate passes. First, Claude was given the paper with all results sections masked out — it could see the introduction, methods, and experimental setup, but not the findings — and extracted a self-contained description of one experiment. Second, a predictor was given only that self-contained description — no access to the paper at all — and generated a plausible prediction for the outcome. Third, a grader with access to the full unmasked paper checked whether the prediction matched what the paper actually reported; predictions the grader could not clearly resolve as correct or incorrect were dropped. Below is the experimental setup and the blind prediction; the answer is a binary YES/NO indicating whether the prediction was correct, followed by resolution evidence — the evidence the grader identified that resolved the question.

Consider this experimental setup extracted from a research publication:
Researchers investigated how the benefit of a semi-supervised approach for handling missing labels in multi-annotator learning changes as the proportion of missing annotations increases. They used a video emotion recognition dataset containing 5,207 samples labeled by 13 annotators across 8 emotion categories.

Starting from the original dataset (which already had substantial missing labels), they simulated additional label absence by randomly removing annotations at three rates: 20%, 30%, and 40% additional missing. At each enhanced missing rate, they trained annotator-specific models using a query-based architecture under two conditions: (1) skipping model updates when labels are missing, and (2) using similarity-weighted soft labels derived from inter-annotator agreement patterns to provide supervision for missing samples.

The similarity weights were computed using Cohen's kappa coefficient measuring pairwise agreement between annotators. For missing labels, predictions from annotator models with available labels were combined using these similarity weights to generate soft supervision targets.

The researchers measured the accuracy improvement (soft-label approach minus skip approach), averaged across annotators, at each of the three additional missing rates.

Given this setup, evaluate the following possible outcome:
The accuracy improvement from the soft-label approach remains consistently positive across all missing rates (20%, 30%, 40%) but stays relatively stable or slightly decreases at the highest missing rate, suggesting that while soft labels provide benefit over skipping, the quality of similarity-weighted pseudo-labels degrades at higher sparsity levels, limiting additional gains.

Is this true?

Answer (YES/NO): YES